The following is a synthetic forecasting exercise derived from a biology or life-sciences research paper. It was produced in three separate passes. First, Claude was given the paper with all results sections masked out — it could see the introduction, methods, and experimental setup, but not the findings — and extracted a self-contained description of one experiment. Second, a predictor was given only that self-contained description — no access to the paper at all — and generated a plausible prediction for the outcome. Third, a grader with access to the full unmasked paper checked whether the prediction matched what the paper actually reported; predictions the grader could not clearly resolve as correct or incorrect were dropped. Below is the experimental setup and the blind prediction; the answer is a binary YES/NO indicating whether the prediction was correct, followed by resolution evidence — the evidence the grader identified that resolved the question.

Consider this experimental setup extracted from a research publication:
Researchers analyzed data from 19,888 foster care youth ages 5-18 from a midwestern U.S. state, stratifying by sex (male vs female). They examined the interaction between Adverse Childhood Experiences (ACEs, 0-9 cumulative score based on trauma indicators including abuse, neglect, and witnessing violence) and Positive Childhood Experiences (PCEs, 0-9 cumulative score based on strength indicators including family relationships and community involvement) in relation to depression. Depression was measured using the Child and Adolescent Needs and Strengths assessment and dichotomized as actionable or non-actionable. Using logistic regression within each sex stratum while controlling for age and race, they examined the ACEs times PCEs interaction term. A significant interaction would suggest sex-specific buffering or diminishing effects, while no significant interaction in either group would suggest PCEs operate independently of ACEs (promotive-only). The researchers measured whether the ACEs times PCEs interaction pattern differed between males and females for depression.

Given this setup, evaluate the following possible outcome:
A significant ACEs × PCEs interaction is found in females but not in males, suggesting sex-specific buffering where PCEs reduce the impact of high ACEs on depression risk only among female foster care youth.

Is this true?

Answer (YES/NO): NO